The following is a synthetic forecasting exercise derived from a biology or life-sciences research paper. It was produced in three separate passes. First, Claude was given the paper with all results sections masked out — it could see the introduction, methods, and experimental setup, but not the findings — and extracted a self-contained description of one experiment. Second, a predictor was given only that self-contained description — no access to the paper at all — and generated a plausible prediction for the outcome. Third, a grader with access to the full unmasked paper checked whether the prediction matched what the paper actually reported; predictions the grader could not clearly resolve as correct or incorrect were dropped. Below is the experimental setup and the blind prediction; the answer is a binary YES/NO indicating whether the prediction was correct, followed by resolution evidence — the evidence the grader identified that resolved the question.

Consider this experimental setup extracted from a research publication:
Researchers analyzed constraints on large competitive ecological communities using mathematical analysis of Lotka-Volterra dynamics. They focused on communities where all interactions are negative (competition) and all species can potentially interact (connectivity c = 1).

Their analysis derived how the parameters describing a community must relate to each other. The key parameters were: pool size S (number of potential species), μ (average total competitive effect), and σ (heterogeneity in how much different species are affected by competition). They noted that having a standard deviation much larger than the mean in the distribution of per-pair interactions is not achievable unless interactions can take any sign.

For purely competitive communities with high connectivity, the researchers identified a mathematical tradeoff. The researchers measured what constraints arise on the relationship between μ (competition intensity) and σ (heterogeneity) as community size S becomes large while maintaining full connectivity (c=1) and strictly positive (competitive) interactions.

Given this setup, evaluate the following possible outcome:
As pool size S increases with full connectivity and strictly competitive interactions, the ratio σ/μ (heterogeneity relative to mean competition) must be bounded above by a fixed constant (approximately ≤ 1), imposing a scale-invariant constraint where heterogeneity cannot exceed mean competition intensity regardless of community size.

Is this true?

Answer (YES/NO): NO